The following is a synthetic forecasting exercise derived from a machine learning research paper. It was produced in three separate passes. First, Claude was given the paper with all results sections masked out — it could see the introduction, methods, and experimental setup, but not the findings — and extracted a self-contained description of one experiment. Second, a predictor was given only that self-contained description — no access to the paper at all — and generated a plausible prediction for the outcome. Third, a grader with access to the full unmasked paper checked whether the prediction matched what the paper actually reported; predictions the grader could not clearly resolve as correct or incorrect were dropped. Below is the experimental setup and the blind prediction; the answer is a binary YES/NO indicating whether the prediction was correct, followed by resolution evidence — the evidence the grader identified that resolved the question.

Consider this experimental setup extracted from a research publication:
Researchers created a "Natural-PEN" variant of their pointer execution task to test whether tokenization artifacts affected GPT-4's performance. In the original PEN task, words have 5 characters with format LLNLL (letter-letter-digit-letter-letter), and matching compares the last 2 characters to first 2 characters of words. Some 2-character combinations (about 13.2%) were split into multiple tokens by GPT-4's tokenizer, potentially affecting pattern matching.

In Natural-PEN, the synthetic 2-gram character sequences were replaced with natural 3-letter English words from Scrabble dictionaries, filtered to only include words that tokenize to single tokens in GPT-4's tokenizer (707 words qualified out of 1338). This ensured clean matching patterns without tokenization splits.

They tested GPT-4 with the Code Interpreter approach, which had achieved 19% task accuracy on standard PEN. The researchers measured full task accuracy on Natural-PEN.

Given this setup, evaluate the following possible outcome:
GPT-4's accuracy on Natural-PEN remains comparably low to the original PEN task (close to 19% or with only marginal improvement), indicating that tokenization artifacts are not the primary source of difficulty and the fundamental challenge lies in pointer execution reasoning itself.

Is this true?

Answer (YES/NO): NO